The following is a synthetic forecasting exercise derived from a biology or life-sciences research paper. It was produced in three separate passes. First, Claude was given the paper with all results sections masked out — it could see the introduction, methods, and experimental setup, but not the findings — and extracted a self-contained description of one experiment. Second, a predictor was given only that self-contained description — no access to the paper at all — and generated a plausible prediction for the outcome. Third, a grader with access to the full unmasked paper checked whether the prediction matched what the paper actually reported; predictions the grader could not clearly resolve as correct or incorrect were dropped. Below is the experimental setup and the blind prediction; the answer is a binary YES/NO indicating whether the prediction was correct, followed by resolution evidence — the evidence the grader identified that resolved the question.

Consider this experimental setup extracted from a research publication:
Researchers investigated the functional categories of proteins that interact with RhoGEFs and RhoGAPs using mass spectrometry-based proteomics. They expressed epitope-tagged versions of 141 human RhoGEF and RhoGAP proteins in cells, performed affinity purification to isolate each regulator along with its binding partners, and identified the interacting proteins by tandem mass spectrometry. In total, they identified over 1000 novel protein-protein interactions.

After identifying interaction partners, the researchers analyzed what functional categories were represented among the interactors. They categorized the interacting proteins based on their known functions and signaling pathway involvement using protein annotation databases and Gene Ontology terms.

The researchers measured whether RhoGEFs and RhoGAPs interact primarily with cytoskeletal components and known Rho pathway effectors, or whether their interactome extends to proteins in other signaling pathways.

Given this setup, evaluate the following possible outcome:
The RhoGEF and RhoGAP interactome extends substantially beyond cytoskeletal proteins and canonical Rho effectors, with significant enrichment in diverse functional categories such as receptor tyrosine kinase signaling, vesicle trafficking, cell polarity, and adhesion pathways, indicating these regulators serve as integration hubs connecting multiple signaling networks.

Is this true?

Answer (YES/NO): YES